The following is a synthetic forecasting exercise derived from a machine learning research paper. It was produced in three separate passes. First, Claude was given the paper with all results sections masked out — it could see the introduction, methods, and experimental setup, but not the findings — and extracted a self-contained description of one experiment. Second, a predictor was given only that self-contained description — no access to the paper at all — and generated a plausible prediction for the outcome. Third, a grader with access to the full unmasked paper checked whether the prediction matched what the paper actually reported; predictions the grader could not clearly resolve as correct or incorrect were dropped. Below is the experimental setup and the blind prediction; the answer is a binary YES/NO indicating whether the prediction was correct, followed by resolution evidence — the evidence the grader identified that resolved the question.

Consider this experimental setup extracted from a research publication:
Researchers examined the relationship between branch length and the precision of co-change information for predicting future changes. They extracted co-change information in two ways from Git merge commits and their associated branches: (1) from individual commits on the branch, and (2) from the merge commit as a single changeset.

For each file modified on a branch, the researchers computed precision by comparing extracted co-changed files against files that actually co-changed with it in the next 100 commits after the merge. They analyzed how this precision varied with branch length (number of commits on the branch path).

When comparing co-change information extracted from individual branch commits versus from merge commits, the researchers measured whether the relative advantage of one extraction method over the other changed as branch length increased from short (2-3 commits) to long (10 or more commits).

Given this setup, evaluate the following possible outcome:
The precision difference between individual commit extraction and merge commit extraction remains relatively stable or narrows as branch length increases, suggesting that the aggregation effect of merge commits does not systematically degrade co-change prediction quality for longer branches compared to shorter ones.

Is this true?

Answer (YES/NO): NO